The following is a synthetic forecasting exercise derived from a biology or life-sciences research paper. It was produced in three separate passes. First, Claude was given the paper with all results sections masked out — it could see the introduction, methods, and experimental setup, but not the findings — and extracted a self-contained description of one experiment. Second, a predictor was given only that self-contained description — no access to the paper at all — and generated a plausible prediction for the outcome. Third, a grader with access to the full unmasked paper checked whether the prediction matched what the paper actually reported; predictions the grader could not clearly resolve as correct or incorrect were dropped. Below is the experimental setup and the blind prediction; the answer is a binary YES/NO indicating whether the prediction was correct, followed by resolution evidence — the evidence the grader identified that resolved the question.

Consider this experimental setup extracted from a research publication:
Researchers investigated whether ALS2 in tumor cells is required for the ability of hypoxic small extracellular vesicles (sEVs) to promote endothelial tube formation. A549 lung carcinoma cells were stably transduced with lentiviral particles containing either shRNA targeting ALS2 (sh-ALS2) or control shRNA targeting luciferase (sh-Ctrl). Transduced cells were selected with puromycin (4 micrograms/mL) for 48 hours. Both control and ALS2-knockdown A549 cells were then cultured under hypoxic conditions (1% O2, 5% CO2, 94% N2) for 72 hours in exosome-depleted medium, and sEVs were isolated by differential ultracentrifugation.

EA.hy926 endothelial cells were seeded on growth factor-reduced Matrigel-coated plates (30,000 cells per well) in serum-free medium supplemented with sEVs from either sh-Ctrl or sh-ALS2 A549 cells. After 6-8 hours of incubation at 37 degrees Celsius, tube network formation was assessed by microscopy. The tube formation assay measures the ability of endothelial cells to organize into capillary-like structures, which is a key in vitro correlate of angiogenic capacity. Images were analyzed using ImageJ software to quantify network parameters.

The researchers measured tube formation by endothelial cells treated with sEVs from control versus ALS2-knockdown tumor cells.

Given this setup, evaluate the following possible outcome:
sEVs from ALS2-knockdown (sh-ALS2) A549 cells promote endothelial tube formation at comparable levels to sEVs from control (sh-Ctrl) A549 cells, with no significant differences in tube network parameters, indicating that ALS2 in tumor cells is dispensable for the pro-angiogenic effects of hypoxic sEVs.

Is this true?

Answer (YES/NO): NO